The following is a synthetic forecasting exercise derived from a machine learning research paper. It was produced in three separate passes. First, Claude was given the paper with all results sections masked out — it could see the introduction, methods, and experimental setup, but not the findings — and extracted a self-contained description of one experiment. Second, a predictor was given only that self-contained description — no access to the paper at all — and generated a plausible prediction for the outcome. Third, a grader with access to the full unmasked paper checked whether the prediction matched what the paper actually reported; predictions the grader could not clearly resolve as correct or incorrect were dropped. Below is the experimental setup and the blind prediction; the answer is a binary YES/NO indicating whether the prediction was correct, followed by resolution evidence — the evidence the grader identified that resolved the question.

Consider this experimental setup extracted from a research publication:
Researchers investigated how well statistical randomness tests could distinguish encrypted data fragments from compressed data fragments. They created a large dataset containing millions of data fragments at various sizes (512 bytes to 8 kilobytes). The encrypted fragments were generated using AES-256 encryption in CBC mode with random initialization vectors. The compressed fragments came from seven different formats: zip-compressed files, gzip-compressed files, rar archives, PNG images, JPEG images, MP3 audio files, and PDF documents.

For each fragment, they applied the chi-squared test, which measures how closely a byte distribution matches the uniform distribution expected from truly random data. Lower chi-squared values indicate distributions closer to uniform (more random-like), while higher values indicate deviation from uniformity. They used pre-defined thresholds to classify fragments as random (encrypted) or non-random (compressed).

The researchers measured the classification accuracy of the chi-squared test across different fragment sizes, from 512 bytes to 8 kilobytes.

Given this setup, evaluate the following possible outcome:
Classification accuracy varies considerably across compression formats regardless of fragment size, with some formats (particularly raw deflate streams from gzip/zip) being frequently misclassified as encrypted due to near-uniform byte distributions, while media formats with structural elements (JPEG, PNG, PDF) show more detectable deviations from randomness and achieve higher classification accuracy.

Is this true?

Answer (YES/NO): NO